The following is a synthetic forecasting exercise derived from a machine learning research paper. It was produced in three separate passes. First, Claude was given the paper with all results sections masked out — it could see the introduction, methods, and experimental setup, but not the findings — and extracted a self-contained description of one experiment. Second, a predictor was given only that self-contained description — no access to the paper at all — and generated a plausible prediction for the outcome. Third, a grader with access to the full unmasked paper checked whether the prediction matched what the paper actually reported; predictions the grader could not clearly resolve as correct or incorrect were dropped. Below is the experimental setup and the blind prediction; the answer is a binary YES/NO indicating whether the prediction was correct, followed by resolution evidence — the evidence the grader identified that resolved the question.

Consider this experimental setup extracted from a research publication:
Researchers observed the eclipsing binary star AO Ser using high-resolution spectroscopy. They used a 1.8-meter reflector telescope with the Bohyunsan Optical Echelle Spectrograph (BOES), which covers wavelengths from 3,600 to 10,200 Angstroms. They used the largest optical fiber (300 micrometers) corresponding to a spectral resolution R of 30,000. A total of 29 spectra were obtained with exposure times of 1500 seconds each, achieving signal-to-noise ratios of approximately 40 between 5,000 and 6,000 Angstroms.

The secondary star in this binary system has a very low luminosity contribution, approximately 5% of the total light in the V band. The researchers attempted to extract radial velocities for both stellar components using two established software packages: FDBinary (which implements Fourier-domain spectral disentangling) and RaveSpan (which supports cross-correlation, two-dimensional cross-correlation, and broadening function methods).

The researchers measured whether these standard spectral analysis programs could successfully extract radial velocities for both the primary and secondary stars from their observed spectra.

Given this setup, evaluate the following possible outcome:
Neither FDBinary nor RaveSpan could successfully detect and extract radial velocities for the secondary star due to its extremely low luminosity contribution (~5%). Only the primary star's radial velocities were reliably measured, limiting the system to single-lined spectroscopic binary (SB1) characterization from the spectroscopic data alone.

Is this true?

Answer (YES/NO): NO